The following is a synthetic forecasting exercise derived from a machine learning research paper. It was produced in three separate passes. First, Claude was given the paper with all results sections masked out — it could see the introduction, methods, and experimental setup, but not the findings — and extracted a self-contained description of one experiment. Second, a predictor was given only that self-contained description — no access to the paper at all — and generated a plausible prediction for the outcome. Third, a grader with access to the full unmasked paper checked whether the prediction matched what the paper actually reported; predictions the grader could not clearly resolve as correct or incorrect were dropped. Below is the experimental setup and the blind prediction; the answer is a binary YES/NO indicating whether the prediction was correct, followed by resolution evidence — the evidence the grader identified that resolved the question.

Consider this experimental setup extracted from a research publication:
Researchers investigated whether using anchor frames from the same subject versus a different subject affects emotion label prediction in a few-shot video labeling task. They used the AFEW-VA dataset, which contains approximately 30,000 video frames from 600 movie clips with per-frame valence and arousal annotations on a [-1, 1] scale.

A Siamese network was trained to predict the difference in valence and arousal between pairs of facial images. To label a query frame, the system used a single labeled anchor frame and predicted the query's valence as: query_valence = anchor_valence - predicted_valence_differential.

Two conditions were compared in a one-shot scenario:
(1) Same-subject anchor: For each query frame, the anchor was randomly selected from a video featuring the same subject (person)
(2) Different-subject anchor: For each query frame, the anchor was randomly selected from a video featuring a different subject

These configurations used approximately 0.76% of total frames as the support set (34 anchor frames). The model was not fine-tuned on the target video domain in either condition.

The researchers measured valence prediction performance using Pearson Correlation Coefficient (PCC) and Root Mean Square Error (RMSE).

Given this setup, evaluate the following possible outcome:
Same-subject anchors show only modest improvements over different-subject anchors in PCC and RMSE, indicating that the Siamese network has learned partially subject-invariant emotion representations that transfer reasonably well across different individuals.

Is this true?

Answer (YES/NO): NO